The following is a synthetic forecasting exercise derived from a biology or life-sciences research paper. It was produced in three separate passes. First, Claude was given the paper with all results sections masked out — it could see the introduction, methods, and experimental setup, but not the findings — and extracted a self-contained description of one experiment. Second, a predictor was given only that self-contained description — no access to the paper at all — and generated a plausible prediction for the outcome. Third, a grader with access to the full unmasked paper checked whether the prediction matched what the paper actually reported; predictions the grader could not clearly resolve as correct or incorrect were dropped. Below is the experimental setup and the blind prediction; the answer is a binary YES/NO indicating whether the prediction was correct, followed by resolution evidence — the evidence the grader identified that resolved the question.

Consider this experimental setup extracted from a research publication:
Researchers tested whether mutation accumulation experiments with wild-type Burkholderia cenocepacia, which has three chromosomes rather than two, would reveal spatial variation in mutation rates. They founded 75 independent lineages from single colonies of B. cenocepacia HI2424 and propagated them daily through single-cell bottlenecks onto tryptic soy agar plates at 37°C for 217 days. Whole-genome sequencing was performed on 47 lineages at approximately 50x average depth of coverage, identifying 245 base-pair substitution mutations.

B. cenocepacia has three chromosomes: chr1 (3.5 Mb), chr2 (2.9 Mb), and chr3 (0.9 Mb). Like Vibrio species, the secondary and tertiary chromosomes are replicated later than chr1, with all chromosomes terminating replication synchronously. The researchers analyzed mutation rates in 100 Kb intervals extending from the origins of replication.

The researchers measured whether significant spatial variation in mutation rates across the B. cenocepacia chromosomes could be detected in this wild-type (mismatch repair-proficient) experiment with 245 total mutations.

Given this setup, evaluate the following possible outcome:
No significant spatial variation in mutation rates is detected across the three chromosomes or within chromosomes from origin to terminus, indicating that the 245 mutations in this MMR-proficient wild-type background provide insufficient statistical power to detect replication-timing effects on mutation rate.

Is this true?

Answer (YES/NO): YES